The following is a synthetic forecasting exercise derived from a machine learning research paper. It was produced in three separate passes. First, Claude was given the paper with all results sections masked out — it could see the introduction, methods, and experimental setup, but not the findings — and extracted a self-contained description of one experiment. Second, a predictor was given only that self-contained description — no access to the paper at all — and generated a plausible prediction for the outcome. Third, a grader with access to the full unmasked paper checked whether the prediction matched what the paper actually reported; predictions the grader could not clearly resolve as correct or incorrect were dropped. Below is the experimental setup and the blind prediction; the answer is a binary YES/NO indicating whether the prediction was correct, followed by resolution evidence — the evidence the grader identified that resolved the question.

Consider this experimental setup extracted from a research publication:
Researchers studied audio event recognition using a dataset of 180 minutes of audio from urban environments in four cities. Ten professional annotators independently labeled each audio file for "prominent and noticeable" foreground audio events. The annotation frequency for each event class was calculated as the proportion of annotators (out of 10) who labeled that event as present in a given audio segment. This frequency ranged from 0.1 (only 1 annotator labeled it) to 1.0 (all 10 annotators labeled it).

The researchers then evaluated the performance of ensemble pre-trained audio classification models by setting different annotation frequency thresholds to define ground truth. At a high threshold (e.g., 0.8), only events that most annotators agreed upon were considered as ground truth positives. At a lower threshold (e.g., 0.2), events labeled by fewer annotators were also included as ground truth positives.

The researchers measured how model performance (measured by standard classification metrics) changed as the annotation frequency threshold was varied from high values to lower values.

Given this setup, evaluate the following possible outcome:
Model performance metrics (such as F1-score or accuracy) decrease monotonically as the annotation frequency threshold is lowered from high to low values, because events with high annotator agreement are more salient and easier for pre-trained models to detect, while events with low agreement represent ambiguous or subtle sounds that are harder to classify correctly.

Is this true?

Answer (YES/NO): NO